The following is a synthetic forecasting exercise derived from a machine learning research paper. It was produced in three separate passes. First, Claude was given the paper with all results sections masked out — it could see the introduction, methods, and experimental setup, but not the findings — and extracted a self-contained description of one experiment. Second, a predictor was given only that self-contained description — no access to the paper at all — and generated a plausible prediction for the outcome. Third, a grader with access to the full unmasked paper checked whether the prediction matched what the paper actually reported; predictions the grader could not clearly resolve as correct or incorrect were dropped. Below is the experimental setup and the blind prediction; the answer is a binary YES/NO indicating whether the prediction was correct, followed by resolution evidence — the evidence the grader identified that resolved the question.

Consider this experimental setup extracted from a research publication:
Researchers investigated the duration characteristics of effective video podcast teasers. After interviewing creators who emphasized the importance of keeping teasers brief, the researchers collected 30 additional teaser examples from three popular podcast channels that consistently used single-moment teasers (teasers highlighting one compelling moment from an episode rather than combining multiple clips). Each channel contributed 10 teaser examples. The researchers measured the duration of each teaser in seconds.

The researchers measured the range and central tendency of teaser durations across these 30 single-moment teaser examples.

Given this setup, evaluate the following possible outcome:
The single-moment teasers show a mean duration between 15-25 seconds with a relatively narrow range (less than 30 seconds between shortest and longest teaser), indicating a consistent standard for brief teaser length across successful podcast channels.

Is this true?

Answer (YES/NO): NO